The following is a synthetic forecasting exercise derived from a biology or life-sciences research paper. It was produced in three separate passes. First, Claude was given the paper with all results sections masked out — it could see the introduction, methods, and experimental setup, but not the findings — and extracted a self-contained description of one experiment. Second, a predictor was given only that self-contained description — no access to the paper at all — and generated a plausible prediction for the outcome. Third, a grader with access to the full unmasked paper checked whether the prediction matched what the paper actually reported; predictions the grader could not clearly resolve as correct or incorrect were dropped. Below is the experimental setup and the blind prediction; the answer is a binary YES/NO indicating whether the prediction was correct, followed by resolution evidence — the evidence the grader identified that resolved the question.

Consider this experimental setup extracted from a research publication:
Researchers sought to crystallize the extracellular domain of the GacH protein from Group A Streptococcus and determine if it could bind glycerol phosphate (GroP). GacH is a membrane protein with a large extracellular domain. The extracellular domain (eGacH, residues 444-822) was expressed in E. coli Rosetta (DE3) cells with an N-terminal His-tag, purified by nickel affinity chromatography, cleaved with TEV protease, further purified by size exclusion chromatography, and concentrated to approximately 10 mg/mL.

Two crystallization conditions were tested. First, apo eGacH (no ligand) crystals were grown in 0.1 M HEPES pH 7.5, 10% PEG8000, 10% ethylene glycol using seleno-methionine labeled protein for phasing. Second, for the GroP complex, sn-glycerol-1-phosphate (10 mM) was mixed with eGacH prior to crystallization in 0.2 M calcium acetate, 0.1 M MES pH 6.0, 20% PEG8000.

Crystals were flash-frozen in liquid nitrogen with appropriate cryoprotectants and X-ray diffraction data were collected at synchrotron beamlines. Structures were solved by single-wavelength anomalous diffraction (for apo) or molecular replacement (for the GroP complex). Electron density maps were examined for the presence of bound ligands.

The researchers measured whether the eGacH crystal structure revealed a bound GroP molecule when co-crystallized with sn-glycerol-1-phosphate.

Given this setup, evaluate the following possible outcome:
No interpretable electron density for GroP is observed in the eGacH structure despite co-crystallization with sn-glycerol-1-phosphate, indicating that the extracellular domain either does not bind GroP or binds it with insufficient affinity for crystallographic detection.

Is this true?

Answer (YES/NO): NO